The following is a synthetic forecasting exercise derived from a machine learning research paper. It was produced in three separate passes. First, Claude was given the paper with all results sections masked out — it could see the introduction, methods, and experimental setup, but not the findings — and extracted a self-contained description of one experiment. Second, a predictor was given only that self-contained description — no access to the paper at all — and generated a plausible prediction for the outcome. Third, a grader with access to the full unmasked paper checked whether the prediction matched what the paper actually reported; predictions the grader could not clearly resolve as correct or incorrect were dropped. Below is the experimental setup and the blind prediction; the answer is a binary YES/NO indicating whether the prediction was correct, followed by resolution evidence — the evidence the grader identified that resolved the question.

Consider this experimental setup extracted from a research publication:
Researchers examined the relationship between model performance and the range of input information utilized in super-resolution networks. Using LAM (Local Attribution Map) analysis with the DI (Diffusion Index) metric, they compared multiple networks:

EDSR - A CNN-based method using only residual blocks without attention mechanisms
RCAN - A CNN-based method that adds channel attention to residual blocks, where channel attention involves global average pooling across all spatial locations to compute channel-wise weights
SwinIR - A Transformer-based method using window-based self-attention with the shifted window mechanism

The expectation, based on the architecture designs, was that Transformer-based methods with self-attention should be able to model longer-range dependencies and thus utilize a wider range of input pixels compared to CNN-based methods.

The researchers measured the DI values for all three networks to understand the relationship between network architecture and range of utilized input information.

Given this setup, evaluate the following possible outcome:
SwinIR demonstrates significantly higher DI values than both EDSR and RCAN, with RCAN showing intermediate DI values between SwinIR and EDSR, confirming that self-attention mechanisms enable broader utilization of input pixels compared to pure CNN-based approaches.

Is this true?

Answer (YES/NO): NO